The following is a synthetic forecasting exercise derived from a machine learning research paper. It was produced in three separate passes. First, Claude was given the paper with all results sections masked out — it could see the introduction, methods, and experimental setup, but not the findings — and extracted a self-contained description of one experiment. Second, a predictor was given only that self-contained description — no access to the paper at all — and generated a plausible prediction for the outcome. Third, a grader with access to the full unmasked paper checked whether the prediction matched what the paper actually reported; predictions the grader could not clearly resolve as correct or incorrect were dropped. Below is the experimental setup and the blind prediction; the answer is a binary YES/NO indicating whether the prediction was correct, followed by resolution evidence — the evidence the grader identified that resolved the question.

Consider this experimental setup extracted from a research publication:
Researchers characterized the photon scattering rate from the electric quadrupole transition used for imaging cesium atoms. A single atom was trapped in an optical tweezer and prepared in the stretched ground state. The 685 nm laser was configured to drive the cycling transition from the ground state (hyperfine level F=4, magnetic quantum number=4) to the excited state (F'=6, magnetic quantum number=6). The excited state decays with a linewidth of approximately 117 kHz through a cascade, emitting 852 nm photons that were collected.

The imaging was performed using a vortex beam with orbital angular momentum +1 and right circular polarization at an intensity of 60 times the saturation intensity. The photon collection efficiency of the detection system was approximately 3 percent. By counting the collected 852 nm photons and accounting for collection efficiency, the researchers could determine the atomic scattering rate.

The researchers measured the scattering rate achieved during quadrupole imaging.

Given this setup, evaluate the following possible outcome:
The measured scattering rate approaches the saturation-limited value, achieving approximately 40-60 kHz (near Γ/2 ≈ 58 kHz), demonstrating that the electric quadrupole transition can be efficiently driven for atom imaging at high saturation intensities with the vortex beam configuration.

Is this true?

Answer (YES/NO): YES